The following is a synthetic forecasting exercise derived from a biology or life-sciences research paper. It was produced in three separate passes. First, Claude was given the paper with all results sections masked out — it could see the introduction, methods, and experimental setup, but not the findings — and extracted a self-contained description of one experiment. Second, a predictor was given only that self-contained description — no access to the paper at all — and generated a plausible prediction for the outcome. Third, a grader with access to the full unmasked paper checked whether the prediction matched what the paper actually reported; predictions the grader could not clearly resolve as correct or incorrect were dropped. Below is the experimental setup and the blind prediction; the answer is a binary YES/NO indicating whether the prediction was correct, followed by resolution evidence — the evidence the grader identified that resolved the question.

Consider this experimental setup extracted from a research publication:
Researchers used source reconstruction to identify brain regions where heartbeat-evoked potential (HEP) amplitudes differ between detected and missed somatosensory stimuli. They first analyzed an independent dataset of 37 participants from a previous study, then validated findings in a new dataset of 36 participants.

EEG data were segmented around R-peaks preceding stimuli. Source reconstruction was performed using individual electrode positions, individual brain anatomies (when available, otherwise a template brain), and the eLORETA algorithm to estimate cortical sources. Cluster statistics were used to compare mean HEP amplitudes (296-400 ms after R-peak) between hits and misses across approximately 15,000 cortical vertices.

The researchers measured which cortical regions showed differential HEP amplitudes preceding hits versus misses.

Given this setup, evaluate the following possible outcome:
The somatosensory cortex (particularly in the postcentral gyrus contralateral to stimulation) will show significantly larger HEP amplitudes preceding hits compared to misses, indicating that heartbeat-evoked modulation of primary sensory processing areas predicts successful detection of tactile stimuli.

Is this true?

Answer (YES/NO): NO